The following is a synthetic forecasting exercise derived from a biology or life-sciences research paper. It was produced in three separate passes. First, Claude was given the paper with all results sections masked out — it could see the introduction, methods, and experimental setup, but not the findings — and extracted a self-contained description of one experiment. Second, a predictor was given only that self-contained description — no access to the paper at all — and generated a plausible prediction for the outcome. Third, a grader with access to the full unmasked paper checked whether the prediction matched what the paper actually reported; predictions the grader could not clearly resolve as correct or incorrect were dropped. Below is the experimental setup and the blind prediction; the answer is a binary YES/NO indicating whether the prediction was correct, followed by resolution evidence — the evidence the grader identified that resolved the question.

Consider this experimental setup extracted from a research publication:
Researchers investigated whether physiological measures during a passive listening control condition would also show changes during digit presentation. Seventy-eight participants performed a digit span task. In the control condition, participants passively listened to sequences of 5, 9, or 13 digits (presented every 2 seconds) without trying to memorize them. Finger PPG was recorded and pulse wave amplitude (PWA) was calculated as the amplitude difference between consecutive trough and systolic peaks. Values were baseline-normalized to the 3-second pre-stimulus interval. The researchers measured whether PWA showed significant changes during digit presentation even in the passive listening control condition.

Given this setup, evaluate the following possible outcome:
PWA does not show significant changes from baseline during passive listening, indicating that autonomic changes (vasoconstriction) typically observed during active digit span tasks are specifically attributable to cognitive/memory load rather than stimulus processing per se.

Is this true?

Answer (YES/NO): NO